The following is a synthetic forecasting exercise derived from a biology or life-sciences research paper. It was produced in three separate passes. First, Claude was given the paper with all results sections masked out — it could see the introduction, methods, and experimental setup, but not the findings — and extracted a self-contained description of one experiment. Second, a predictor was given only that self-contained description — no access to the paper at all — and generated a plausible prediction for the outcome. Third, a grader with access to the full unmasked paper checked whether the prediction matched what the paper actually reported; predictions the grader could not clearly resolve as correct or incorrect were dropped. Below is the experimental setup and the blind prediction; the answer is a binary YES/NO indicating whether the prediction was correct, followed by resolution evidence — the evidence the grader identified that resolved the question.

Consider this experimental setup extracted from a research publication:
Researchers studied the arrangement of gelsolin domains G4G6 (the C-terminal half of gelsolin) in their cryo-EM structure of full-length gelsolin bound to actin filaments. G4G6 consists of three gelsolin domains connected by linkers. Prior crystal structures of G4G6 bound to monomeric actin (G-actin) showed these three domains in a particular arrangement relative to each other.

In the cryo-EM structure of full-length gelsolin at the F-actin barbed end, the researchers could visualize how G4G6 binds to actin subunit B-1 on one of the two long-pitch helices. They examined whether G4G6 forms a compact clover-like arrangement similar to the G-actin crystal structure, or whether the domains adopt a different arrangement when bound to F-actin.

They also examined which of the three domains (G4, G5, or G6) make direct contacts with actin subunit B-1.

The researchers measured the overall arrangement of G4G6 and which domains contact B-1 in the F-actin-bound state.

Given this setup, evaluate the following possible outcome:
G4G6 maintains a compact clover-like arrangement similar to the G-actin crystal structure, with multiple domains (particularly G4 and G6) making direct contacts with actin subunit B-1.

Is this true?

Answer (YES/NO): YES